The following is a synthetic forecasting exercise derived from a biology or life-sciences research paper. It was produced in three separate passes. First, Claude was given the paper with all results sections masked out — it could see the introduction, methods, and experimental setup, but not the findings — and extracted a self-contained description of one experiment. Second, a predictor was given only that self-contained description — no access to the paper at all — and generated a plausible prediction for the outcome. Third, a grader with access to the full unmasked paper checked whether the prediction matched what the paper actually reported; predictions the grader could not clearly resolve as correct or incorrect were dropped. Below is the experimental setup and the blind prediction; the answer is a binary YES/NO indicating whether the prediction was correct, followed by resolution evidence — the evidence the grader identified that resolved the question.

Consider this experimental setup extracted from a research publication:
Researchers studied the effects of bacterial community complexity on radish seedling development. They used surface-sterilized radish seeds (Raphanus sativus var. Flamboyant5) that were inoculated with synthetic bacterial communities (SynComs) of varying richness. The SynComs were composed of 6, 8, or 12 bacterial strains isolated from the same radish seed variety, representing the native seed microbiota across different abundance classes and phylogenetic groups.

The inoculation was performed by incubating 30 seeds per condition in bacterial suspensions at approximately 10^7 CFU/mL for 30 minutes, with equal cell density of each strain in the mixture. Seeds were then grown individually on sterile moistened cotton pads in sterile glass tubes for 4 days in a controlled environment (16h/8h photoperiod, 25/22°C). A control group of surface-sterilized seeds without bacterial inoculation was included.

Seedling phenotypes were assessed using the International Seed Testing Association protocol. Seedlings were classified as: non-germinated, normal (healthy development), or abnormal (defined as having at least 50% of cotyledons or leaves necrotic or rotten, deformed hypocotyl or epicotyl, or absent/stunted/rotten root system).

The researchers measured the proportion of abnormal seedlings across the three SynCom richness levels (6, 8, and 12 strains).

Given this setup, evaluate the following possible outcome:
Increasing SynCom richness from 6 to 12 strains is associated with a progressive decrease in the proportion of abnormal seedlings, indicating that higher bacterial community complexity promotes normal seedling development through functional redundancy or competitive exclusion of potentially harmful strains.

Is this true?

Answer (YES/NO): NO